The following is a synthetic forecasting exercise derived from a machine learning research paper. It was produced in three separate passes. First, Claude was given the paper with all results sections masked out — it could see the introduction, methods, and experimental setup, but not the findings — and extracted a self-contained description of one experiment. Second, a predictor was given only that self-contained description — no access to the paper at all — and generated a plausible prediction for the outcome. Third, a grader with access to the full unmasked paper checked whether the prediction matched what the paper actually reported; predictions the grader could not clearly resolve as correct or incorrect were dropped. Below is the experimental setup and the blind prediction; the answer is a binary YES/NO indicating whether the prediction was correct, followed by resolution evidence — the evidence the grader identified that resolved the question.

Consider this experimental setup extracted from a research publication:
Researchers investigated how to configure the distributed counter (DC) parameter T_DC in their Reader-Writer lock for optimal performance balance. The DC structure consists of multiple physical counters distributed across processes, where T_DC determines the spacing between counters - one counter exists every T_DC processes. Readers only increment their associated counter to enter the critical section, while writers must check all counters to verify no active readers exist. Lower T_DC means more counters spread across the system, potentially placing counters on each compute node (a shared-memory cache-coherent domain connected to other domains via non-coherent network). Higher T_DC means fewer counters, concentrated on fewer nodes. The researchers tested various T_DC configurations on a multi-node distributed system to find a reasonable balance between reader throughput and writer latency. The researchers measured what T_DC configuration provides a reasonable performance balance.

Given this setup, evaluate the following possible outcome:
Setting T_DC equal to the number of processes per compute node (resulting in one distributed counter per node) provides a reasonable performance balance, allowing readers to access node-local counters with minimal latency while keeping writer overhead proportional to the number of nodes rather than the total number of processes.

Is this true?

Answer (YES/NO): YES